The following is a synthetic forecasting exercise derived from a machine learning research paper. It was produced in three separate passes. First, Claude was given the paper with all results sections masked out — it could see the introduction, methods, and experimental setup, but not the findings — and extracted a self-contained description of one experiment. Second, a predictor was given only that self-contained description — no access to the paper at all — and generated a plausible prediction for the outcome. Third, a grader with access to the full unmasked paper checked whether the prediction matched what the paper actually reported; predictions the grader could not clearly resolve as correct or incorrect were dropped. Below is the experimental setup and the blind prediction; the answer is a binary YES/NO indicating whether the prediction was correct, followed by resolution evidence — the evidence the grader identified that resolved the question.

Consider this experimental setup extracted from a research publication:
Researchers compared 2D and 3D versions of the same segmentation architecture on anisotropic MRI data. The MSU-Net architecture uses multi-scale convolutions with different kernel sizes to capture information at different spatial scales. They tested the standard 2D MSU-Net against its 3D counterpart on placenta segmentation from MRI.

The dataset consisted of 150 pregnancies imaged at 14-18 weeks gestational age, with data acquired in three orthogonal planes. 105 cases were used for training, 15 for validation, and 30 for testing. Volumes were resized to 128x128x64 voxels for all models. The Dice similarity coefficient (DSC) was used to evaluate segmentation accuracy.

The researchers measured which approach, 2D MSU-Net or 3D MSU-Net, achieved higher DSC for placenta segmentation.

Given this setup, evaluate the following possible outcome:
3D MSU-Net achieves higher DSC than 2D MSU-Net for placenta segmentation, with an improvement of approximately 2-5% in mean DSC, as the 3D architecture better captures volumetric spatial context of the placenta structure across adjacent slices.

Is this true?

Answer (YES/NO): NO